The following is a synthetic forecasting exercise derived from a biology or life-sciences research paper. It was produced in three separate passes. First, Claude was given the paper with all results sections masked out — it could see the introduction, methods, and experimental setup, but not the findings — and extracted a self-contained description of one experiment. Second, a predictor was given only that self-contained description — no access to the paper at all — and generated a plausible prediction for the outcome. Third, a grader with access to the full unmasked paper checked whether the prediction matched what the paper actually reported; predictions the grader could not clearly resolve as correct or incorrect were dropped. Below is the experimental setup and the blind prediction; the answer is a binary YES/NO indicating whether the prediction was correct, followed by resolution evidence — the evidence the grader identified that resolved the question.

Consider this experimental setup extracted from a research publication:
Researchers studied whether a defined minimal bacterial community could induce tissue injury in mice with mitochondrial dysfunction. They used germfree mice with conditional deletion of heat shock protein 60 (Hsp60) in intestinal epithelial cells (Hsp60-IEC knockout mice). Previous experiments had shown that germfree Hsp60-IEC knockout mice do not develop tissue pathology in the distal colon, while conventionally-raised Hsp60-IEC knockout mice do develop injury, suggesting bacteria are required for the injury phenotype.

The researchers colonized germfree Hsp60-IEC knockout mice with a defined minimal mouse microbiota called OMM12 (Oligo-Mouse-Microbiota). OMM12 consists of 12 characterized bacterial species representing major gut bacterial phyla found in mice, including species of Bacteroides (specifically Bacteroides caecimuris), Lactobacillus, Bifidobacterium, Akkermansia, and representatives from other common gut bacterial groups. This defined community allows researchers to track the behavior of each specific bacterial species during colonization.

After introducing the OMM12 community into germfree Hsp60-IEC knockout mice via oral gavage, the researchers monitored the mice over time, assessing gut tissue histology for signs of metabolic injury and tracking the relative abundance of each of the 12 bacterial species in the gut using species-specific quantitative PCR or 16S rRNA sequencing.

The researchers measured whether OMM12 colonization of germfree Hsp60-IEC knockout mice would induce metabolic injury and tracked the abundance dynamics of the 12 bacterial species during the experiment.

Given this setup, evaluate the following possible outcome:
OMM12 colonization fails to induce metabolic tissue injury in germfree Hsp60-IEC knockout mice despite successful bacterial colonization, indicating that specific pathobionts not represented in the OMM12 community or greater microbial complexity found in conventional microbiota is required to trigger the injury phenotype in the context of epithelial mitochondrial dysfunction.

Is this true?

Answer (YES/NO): NO